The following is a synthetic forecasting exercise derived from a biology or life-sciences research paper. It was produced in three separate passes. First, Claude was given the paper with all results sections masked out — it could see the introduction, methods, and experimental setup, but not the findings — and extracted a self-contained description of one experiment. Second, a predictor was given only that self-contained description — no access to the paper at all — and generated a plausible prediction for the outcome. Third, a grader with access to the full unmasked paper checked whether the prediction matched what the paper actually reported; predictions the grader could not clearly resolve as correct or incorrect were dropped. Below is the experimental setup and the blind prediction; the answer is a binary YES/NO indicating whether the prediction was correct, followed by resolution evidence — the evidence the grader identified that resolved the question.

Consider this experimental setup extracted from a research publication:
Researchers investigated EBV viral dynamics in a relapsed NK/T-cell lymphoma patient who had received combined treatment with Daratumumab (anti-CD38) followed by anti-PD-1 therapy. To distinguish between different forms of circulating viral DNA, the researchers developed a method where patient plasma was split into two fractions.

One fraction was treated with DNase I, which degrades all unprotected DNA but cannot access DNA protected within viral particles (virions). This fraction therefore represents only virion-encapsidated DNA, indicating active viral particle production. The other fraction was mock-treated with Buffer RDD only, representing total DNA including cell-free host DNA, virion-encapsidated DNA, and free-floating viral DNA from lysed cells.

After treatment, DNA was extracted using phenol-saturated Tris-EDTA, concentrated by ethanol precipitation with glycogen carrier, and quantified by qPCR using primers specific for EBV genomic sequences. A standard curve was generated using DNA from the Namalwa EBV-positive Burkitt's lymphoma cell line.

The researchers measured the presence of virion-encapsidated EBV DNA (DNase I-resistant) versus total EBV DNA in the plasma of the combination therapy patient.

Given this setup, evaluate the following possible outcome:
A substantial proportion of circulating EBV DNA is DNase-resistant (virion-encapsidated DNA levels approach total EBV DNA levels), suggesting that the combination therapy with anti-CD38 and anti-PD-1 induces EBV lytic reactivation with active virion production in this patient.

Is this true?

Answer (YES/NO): NO